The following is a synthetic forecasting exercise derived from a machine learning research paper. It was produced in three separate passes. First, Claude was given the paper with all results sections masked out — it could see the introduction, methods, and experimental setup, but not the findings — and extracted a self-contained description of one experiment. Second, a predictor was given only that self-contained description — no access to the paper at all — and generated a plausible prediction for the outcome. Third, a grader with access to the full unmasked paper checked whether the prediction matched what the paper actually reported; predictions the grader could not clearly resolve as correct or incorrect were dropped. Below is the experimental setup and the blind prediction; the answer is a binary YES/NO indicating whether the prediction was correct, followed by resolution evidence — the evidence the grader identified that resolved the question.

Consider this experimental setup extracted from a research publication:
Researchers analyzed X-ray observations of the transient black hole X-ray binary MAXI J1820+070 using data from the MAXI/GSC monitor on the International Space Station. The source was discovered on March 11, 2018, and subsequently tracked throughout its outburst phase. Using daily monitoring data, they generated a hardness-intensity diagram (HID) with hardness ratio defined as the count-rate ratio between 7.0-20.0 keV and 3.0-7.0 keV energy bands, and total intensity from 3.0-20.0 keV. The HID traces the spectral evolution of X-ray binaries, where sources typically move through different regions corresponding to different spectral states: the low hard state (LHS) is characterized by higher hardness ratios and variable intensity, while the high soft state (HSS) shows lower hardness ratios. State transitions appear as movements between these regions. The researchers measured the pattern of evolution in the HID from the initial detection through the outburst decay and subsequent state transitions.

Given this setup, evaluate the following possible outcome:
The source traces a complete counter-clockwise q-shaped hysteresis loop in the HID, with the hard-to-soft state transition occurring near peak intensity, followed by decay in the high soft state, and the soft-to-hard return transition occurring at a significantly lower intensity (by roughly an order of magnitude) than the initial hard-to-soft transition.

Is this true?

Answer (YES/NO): NO